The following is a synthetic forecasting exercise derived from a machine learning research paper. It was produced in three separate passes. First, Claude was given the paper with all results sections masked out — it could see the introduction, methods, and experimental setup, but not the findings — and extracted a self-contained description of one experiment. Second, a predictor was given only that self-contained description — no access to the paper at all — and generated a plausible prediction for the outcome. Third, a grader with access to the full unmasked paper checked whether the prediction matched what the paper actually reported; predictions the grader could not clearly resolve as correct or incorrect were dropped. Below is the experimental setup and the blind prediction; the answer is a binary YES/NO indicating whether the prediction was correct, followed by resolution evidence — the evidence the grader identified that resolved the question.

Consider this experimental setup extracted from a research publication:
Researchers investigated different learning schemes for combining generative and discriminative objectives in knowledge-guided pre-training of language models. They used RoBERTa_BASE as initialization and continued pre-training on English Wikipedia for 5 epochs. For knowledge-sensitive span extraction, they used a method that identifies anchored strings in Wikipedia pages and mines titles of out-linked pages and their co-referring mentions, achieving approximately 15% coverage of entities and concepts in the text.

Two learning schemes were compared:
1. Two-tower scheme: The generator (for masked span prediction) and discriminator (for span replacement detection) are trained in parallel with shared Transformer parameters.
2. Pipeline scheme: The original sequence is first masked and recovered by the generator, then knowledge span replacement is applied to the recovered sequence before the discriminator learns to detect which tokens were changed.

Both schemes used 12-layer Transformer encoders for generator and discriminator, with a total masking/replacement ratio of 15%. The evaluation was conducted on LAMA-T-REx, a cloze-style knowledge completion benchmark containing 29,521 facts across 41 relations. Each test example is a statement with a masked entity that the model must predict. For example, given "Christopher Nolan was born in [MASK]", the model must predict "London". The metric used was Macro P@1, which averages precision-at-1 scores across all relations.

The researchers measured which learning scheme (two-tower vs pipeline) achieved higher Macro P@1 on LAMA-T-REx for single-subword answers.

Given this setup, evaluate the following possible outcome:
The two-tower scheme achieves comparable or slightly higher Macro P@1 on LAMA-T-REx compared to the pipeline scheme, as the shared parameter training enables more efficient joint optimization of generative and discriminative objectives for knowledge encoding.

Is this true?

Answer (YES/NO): NO